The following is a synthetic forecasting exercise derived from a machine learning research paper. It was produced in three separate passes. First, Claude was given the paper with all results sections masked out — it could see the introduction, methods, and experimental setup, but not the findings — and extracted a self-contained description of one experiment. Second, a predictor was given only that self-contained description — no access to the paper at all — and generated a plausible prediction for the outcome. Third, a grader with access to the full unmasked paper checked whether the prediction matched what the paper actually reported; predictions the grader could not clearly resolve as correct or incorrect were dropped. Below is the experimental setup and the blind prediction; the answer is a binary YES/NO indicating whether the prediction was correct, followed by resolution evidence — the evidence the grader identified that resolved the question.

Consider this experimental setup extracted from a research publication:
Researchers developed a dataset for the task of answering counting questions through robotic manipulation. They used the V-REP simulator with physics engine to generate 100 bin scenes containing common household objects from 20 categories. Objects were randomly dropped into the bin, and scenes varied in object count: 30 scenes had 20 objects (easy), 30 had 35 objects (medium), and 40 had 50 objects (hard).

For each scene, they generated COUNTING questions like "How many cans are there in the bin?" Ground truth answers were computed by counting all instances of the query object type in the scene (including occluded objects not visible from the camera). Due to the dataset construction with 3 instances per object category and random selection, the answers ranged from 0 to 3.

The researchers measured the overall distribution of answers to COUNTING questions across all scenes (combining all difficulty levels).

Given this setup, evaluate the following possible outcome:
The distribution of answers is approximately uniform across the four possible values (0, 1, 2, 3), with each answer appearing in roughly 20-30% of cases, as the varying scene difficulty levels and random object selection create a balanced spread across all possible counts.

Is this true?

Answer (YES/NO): YES